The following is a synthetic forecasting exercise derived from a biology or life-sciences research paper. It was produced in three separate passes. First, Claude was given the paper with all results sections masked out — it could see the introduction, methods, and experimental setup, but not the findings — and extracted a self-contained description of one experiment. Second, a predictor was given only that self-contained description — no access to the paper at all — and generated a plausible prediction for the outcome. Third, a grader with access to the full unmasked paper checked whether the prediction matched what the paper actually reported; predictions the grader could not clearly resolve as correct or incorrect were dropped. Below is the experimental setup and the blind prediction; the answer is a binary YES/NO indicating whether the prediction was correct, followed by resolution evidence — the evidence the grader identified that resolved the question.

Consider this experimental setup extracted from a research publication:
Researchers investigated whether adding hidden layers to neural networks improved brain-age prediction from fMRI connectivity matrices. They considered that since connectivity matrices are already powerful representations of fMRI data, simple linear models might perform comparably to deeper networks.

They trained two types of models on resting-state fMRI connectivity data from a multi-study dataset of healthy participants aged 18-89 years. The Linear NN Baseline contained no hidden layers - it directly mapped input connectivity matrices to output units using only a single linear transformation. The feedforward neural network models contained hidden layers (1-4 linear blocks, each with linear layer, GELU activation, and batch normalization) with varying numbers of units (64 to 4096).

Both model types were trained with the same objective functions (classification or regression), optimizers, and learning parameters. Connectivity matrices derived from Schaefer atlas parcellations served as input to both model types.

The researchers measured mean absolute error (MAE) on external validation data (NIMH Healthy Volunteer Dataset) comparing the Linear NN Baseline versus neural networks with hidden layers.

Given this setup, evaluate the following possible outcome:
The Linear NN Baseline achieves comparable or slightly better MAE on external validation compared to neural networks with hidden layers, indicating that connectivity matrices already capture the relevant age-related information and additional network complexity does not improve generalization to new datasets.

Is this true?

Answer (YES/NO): NO